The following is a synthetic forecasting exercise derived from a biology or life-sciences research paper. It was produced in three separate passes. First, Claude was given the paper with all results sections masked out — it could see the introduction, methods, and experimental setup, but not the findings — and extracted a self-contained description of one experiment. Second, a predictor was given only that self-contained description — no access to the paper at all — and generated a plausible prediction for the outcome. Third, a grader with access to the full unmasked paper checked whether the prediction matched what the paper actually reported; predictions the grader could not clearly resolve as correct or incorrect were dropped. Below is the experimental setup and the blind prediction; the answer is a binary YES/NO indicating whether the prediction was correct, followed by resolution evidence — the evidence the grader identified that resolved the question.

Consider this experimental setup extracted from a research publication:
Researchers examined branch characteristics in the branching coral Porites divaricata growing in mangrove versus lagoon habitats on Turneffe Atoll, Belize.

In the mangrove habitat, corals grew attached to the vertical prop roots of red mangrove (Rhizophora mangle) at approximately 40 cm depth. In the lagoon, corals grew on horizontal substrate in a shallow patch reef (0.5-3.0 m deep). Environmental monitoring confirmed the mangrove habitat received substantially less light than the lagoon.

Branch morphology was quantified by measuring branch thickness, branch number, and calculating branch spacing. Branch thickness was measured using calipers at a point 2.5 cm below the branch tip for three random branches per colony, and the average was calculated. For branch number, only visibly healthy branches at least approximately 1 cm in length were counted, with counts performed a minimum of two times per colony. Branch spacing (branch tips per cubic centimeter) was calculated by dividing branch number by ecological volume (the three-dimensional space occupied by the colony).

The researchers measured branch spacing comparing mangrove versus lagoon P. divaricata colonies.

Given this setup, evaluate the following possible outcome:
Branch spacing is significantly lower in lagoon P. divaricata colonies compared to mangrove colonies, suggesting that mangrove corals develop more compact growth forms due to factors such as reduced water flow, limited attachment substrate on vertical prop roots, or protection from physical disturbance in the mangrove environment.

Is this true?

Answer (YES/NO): NO